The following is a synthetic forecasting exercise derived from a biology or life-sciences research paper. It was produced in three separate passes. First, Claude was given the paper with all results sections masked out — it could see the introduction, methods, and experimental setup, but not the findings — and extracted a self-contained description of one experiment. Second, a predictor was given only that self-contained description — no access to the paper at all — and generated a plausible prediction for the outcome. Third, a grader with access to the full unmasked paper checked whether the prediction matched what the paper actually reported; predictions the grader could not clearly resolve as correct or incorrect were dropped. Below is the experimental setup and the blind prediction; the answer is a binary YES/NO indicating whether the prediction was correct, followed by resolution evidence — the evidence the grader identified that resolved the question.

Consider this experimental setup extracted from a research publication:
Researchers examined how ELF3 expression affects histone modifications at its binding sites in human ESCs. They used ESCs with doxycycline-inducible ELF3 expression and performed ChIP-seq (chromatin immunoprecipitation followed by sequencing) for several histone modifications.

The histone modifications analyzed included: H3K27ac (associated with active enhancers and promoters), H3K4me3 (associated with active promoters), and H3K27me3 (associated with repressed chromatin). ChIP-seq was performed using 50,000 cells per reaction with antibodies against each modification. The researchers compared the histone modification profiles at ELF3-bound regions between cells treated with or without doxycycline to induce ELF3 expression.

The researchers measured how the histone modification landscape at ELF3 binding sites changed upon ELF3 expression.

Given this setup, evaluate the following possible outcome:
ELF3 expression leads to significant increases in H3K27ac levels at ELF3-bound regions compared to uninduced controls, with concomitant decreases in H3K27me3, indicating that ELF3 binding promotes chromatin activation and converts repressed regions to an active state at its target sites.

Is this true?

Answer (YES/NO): NO